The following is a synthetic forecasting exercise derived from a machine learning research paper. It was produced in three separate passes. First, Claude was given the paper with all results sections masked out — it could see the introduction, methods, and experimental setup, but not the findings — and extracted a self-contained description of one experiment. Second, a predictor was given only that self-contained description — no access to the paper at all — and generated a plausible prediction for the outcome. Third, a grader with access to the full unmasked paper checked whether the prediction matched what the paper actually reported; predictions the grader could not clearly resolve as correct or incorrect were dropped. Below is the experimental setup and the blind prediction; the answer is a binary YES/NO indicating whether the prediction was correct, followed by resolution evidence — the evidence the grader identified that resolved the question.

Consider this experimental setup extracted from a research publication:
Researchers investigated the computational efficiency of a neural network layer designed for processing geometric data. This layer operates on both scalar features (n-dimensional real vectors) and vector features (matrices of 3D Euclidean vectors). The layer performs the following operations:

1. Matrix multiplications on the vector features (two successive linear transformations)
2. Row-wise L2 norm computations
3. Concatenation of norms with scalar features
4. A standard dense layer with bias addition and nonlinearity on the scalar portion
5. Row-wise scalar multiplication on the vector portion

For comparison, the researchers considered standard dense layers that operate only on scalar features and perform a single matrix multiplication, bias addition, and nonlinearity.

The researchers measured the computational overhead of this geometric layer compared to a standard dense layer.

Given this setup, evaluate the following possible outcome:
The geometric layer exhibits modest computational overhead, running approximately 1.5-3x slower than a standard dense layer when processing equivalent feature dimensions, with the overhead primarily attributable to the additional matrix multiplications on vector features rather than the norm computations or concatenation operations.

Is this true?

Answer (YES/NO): NO